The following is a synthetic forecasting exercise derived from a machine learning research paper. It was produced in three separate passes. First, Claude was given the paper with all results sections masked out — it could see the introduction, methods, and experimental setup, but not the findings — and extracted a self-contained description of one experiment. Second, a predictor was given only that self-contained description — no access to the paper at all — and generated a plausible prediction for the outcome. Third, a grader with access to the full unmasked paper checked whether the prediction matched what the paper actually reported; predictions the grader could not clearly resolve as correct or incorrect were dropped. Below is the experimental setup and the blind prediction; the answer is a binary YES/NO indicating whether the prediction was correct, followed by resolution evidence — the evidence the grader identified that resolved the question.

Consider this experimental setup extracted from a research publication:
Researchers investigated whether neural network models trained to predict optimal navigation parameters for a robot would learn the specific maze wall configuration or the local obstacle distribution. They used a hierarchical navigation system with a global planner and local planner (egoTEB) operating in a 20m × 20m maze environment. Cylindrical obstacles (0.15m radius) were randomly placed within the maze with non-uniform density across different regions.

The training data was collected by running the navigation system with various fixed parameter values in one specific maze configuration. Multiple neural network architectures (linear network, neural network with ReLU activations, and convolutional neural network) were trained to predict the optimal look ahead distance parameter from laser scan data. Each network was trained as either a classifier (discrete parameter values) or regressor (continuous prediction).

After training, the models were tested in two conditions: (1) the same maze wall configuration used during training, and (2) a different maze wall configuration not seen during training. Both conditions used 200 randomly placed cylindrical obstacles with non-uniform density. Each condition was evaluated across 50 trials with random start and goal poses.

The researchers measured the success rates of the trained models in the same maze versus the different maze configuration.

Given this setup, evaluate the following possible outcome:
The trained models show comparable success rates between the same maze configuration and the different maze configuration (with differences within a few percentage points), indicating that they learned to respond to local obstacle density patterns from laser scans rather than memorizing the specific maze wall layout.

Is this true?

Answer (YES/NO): YES